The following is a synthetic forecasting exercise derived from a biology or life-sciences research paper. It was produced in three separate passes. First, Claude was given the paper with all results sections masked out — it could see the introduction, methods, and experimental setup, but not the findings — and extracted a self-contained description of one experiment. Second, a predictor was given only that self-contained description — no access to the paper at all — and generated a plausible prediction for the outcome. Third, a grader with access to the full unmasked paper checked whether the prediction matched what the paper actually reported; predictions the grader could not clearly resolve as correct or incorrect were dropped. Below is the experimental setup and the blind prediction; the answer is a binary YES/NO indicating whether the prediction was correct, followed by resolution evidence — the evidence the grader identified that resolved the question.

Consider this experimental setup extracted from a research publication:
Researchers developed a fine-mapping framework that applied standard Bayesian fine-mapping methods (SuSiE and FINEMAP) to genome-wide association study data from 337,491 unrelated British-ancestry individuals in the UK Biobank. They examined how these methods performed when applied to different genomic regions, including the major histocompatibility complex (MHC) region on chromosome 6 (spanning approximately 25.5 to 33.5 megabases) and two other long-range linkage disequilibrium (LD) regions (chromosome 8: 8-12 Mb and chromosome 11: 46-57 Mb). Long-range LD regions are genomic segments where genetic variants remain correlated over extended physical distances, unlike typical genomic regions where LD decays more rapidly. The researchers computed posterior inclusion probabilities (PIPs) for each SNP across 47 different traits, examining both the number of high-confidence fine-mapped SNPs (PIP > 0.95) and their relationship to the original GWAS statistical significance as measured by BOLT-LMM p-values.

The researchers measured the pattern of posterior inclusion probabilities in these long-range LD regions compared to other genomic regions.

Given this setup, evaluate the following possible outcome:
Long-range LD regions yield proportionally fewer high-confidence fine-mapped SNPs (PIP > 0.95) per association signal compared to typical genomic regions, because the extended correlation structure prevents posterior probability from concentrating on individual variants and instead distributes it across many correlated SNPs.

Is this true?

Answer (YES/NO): NO